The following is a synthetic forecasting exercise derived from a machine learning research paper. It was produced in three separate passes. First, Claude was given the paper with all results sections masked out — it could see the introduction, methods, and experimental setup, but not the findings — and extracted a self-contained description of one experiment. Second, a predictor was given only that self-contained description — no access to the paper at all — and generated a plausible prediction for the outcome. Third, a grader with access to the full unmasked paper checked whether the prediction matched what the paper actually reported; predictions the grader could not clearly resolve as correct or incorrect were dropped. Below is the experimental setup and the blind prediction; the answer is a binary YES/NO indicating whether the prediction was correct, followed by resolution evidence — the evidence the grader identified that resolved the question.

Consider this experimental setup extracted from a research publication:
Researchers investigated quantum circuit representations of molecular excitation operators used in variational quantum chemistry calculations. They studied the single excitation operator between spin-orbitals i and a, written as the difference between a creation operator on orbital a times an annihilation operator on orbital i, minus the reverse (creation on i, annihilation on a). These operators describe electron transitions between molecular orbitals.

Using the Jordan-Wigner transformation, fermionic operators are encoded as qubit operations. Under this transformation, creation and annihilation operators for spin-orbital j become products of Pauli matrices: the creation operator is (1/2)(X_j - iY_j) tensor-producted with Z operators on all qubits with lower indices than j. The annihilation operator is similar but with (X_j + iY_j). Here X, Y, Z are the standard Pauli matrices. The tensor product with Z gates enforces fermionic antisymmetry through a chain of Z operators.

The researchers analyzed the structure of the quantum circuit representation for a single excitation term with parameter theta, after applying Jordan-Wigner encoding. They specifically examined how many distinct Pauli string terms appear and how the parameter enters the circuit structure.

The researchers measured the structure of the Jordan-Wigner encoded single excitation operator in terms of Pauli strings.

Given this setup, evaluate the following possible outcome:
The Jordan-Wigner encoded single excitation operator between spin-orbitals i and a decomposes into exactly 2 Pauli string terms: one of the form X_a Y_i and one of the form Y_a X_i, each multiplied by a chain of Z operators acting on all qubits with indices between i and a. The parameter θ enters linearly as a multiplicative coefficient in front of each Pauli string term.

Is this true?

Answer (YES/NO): YES